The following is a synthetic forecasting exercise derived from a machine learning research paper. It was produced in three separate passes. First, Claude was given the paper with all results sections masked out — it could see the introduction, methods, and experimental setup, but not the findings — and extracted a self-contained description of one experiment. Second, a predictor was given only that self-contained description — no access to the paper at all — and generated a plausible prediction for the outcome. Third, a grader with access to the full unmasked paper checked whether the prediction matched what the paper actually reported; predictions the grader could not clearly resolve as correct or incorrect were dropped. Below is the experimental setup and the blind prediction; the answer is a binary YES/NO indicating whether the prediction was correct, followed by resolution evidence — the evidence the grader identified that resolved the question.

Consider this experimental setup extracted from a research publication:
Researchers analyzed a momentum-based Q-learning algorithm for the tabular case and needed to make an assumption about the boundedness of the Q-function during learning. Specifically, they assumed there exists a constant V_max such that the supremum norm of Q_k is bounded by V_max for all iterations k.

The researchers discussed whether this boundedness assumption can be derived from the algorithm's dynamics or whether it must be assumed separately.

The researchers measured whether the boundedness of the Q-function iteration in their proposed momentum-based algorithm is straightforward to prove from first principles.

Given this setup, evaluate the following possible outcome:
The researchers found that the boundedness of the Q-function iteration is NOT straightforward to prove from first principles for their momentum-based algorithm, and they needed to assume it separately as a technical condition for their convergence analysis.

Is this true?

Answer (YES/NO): YES